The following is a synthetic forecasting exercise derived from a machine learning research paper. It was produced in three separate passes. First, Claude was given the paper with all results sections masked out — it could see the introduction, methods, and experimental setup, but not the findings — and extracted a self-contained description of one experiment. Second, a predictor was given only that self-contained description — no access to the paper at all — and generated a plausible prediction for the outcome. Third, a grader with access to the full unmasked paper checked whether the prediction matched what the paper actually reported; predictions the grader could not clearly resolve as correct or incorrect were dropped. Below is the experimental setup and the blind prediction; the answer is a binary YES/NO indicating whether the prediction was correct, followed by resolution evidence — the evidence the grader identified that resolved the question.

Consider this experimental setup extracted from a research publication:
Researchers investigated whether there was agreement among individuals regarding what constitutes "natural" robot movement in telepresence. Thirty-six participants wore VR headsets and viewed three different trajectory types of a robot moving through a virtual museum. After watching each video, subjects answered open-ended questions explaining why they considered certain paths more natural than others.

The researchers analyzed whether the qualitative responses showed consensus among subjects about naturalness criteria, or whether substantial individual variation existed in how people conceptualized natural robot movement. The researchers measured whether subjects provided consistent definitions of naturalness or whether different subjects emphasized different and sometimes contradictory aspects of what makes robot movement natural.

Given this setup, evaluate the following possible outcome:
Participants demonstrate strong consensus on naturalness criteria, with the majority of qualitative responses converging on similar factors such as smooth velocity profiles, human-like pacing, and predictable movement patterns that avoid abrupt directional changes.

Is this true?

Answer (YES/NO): NO